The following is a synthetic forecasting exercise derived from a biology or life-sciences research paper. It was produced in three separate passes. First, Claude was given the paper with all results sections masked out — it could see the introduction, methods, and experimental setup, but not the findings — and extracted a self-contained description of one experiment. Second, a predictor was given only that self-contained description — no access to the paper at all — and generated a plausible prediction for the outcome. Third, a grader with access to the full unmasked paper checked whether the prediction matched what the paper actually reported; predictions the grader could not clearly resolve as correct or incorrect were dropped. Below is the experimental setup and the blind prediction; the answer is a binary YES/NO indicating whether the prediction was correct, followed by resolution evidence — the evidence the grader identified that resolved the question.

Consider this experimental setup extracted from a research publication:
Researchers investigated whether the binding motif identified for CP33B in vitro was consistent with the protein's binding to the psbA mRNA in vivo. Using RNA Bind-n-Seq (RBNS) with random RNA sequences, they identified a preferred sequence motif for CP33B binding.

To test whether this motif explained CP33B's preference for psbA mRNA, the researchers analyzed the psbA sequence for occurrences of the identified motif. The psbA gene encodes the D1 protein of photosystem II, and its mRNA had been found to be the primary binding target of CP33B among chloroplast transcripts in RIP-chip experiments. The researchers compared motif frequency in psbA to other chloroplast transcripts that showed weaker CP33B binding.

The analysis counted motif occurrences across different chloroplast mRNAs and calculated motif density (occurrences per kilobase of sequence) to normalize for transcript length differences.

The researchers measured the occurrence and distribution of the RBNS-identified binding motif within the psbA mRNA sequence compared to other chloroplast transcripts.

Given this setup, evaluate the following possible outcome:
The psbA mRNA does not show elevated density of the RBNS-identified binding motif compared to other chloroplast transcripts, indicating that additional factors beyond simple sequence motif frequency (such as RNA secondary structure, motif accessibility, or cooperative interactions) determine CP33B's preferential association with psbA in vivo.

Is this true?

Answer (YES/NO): YES